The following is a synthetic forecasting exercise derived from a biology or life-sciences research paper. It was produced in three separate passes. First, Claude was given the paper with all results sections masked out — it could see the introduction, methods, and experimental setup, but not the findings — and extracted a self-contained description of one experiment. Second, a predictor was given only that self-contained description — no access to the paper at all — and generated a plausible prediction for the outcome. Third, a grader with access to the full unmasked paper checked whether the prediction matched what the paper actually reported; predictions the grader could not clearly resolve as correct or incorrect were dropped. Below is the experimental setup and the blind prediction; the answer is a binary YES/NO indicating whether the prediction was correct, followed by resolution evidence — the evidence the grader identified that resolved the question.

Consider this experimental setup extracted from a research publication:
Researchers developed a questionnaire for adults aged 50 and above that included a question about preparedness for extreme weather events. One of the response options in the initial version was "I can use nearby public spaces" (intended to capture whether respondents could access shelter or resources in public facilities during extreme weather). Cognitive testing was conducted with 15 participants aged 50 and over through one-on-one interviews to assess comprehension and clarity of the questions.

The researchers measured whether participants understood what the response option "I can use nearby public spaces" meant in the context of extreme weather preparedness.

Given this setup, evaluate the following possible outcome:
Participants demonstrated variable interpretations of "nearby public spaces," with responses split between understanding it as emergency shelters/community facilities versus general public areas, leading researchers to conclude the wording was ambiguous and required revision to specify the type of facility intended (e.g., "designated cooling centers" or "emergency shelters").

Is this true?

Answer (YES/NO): NO